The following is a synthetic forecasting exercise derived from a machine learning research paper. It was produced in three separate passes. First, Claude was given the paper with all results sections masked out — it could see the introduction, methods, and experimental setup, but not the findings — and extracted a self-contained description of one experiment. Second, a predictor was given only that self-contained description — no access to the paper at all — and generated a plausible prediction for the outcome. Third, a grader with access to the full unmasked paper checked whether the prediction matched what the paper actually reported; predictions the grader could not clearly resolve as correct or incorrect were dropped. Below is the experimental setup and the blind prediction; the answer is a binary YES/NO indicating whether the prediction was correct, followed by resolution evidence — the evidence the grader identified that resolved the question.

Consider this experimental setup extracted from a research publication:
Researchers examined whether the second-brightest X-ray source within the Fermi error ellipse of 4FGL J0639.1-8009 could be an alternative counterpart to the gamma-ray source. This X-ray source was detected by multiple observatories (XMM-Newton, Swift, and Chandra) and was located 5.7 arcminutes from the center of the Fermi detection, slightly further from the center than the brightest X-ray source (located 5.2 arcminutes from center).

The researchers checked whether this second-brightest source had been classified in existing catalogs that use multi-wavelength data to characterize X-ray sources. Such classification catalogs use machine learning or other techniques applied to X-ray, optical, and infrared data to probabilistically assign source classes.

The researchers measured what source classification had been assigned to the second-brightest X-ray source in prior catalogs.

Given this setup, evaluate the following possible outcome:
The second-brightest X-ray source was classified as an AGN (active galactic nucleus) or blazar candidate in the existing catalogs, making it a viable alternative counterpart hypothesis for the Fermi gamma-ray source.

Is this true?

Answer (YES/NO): NO